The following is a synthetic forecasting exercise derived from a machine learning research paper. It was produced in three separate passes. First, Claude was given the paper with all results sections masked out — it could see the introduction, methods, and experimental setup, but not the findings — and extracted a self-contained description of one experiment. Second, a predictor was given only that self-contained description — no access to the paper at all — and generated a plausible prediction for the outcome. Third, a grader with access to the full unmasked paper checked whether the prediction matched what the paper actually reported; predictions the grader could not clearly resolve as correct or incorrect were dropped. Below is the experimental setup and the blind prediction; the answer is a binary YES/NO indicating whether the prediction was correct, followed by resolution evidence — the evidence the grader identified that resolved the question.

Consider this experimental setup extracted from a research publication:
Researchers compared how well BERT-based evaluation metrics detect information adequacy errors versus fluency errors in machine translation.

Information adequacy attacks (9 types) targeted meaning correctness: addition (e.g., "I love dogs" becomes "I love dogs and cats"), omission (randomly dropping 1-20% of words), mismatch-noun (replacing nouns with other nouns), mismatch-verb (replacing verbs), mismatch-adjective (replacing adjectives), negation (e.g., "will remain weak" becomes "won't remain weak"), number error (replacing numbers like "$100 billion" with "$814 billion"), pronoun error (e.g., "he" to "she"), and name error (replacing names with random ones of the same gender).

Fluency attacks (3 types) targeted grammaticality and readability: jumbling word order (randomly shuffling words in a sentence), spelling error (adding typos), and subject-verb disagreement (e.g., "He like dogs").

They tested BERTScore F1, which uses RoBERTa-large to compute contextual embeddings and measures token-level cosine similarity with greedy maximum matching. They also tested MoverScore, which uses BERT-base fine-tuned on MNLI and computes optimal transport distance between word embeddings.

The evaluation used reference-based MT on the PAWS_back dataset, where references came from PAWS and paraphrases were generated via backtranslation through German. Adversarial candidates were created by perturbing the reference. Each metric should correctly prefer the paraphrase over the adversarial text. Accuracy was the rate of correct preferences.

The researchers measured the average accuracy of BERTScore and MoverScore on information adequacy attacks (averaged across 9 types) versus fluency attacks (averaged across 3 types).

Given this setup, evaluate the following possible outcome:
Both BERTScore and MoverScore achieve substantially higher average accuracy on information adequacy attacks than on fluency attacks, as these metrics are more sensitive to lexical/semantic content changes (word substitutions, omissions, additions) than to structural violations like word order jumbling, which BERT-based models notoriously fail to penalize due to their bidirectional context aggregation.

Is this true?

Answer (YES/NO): NO